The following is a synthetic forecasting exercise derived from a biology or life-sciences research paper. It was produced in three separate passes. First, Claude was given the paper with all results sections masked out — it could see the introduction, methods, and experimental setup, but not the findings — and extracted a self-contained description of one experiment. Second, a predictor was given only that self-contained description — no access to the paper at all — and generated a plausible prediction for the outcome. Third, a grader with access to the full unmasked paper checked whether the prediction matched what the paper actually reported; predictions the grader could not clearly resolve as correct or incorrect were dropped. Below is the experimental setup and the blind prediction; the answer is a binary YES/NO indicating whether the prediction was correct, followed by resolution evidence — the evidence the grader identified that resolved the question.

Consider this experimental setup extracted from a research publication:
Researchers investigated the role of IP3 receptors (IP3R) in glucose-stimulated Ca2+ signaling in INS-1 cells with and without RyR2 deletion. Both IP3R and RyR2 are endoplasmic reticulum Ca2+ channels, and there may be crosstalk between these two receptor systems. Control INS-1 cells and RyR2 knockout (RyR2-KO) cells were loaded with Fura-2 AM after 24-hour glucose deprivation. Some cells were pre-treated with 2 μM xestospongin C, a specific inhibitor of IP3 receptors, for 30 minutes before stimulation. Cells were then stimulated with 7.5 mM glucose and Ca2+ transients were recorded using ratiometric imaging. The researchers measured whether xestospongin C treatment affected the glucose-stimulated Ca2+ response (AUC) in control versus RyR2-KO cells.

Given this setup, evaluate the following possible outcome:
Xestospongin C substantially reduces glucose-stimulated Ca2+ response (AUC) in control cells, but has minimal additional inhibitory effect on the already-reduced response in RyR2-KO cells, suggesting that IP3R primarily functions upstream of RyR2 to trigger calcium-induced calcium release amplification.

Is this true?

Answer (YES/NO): NO